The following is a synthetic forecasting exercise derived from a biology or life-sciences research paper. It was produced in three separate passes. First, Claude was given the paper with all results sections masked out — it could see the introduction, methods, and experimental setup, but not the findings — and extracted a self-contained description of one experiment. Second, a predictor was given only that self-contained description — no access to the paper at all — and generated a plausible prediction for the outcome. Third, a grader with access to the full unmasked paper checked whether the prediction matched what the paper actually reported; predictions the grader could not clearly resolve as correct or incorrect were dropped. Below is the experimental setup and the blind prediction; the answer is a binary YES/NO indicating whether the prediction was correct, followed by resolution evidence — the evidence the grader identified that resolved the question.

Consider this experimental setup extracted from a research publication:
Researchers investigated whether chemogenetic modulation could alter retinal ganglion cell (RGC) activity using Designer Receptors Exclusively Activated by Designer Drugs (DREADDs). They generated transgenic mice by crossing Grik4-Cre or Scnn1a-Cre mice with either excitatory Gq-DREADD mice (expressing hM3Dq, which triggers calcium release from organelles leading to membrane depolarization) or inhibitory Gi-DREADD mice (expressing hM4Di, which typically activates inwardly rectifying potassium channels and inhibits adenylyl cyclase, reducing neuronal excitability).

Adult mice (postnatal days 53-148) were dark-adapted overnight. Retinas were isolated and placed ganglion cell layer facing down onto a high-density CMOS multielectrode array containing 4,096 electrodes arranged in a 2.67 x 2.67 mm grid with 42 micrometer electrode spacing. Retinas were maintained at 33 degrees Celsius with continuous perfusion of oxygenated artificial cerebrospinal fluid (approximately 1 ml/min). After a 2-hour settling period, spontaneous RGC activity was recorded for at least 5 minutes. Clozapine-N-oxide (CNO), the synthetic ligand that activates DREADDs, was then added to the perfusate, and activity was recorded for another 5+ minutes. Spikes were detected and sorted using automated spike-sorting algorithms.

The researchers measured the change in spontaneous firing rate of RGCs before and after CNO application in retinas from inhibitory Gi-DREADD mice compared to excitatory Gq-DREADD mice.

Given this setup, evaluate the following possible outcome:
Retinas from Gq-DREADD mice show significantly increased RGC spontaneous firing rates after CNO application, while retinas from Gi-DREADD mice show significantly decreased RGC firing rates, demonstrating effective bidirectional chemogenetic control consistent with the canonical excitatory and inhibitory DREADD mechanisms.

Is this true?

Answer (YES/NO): NO